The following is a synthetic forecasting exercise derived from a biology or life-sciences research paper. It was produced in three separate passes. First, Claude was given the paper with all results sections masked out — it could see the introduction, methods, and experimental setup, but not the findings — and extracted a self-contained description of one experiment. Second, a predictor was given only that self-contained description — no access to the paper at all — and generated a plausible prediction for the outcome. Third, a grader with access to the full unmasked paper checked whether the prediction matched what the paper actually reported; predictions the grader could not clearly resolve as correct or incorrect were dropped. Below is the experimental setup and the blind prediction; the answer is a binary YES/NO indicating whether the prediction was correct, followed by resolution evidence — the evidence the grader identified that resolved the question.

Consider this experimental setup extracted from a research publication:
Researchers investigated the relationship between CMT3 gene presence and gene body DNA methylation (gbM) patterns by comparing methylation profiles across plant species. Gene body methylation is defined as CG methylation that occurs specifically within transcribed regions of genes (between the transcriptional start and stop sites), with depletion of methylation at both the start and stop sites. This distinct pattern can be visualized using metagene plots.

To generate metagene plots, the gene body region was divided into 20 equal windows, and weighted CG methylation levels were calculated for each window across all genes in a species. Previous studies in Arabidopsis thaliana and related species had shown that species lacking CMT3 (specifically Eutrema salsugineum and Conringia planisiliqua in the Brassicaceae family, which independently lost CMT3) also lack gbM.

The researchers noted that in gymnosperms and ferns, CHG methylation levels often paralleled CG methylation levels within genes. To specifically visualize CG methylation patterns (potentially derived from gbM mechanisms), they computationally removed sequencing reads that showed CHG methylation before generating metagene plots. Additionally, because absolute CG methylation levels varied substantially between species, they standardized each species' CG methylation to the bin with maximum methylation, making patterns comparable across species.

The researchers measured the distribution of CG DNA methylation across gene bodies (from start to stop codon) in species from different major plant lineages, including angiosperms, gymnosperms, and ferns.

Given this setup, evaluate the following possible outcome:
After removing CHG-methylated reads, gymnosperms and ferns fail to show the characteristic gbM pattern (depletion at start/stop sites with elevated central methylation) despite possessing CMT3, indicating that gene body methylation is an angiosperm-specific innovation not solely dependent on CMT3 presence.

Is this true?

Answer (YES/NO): NO